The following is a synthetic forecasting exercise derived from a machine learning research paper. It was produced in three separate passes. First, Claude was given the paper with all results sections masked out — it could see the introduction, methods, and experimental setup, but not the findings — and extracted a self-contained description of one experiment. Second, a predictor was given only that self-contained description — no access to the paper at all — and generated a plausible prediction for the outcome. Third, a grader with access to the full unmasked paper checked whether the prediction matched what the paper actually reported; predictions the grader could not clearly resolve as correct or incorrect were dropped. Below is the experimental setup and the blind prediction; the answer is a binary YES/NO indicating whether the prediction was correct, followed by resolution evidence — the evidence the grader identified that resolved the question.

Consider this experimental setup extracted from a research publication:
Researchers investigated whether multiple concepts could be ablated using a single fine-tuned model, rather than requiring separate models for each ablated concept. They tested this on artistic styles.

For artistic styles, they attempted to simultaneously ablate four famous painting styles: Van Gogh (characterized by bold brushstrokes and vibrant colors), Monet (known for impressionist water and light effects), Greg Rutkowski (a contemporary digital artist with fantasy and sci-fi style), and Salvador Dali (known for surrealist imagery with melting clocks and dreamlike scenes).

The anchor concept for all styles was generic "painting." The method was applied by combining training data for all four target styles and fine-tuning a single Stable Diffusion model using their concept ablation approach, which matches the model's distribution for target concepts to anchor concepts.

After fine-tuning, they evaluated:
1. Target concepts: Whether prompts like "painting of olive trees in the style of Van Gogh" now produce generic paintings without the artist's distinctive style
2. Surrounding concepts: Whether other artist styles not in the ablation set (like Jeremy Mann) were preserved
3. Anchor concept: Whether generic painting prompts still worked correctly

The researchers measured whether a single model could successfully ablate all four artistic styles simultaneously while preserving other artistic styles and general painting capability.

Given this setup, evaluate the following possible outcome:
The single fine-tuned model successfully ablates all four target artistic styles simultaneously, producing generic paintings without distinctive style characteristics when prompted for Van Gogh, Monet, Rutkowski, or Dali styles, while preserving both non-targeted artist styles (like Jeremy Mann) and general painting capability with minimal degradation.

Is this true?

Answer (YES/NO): YES